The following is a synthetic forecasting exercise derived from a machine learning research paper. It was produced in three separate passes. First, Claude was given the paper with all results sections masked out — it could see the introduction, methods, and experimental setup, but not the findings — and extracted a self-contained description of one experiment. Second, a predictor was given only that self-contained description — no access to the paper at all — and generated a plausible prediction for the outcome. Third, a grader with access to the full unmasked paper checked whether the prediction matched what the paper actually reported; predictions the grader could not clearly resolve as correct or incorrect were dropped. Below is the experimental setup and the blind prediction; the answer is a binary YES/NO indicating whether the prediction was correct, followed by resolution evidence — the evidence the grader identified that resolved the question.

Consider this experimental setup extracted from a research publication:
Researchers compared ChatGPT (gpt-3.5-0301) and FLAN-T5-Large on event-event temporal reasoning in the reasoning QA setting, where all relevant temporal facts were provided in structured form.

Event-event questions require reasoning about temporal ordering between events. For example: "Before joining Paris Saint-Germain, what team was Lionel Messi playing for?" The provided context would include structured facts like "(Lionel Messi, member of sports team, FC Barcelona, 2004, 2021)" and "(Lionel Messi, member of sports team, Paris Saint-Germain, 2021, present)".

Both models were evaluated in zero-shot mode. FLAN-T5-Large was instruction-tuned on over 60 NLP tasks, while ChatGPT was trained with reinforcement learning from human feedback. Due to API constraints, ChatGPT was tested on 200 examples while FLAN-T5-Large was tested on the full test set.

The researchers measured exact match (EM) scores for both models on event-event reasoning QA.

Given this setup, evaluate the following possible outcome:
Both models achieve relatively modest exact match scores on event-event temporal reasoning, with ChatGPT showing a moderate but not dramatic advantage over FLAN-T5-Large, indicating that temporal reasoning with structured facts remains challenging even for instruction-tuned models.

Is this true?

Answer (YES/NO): YES